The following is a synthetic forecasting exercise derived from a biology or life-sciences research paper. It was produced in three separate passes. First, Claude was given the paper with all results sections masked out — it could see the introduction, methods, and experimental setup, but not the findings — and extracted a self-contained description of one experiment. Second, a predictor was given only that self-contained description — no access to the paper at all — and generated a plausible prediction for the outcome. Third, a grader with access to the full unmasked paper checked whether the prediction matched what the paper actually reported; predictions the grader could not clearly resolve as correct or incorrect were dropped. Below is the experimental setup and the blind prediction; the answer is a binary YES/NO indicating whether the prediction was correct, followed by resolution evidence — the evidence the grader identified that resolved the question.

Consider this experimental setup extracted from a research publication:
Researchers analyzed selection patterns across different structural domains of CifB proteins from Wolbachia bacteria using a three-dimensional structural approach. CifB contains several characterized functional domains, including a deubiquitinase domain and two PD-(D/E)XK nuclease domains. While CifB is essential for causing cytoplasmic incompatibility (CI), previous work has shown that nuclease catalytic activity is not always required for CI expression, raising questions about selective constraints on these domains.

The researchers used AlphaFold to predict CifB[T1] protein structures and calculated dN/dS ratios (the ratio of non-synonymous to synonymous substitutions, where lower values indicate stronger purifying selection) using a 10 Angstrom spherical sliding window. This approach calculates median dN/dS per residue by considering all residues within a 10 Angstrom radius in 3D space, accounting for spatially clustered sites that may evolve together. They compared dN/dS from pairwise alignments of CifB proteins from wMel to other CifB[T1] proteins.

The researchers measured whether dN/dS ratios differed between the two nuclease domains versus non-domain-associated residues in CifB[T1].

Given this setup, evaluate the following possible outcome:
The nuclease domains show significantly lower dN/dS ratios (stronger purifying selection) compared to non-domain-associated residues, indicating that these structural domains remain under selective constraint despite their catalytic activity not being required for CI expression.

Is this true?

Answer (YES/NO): YES